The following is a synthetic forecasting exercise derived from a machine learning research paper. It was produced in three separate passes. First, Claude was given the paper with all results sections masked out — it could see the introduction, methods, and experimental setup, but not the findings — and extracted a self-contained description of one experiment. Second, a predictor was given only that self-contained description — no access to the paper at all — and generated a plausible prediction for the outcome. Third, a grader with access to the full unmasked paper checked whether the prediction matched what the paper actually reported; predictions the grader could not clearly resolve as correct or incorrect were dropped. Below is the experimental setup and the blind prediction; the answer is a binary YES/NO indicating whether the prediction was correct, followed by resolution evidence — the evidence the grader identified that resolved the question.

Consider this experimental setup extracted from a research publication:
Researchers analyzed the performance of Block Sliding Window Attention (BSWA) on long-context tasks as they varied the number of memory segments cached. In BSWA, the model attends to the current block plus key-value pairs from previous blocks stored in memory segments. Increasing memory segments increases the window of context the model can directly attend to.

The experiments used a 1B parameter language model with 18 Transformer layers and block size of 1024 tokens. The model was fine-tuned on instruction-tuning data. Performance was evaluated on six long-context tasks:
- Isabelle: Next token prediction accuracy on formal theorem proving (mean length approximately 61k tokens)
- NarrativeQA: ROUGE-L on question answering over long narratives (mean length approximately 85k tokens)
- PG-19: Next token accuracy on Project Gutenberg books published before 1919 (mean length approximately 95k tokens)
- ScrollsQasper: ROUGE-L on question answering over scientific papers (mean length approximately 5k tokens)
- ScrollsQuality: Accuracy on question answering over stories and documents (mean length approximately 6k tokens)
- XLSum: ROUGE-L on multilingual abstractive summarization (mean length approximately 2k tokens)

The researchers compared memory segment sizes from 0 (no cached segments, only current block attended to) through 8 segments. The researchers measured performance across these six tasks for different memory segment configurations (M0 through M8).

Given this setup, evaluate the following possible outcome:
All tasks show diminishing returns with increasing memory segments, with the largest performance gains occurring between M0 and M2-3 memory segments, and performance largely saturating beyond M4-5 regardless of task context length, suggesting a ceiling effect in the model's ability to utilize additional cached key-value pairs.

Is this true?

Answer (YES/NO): NO